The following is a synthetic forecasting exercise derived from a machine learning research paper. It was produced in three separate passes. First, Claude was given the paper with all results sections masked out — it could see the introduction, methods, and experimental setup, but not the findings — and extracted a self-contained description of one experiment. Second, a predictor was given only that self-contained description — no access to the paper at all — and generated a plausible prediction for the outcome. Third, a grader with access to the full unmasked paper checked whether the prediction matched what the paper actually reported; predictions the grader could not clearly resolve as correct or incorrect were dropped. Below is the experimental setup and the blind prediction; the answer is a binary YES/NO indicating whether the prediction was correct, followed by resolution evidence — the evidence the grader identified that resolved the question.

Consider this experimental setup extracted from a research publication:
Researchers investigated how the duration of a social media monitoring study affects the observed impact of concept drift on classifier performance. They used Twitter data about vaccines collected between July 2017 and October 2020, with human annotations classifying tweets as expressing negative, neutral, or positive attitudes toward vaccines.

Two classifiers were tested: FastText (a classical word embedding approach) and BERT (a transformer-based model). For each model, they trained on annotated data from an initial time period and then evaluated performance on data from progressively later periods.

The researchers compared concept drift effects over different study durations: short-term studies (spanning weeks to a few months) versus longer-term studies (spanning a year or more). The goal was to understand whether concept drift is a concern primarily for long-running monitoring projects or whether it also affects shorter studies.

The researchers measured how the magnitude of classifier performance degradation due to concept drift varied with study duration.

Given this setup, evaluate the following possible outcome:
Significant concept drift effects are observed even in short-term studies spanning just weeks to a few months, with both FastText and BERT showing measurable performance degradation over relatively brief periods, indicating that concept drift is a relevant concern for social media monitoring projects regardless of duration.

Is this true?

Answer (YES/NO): NO